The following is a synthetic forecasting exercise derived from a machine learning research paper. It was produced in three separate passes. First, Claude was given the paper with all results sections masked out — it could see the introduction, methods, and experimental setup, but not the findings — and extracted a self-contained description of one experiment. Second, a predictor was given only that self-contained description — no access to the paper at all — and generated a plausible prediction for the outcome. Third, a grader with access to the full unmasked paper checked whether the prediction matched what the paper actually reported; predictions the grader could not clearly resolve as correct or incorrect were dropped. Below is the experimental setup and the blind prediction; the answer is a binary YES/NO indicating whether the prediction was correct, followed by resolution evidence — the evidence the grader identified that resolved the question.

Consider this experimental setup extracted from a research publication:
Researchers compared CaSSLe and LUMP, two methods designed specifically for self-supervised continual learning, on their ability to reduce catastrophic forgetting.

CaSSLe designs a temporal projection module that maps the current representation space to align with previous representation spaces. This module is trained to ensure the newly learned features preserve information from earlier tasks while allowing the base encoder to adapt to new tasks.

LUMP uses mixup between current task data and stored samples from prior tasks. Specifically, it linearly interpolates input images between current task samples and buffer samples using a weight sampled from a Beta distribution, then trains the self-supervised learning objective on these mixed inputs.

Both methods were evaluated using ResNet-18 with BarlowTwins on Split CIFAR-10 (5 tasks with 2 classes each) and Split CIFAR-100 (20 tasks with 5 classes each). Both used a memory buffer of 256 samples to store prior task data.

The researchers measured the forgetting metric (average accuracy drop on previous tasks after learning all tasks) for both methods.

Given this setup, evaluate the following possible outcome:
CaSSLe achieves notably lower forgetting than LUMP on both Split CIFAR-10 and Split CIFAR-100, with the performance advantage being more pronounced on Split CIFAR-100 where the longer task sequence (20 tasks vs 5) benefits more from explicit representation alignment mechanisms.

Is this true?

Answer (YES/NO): NO